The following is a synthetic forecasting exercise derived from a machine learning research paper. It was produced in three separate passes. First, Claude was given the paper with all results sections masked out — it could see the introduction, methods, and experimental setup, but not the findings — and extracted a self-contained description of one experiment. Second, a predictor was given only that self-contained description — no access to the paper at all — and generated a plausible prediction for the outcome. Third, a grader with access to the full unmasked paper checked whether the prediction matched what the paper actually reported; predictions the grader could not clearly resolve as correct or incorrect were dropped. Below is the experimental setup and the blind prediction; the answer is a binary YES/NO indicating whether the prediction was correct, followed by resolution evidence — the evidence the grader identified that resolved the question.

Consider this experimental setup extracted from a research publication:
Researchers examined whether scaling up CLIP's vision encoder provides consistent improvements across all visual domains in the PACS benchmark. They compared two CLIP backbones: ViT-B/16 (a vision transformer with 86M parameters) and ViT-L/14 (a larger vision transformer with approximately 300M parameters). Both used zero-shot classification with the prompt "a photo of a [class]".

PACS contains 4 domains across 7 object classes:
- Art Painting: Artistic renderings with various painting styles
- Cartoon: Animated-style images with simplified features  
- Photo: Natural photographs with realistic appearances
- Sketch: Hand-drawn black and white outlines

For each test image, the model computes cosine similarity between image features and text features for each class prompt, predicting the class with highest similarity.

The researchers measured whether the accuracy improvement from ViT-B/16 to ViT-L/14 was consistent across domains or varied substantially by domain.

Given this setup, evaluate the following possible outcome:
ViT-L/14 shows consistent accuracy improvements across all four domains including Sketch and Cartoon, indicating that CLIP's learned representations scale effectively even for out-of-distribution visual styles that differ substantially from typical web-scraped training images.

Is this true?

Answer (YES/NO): NO